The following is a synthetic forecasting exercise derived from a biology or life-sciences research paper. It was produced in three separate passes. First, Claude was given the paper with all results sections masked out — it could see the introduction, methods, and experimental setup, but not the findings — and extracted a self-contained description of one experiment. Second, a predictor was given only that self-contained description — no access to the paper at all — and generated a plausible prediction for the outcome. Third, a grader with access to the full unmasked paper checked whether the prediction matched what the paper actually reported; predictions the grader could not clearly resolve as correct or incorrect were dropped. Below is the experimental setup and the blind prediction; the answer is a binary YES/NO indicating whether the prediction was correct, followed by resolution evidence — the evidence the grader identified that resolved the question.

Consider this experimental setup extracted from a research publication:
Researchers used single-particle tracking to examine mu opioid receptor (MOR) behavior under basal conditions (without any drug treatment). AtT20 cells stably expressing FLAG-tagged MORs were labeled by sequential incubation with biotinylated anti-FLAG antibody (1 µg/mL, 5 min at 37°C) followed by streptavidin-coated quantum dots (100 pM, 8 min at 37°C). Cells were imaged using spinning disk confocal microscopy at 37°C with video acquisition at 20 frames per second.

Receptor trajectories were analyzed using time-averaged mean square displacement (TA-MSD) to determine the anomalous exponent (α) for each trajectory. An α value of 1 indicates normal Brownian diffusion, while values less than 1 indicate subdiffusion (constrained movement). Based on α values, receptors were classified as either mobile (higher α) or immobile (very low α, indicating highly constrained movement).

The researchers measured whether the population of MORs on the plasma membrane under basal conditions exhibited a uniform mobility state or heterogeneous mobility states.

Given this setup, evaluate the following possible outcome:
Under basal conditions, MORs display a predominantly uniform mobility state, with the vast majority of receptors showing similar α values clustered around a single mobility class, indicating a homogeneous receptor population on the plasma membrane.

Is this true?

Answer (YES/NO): NO